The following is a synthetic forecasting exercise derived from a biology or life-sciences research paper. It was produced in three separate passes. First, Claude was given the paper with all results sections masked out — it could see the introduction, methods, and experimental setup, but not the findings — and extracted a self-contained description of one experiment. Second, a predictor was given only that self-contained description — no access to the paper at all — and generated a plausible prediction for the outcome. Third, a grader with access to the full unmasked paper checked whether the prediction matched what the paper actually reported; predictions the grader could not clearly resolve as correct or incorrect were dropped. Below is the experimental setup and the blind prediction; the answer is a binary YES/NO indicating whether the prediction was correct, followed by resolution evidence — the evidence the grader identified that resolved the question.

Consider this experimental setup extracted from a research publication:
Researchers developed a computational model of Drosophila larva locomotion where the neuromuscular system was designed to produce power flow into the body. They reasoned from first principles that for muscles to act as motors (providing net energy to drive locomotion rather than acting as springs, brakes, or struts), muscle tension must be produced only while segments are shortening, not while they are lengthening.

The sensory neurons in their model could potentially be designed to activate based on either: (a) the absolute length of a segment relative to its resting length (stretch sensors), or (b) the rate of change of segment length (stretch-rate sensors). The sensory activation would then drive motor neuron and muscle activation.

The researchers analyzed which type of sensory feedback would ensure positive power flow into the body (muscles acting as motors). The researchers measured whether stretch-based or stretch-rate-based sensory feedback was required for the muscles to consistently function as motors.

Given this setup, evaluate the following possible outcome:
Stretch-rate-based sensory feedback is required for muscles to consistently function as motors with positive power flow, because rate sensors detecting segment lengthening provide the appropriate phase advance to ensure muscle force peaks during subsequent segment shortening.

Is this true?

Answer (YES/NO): NO